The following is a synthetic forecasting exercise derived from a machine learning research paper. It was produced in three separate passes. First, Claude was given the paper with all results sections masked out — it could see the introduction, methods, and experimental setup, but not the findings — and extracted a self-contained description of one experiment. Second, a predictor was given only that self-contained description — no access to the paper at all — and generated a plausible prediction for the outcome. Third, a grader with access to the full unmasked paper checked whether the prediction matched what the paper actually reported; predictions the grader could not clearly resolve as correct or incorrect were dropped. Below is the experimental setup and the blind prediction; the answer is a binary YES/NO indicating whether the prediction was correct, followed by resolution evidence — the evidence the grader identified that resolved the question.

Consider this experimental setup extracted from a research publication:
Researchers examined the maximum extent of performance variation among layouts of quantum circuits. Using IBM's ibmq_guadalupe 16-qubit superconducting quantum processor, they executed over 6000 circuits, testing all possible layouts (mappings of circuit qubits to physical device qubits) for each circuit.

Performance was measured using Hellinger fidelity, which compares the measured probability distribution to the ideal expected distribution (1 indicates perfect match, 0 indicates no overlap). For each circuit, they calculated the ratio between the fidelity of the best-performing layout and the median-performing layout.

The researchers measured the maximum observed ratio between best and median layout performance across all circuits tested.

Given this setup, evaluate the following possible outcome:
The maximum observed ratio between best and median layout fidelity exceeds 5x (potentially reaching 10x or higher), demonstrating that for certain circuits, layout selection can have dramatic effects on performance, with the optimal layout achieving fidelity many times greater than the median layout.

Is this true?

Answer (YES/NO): YES